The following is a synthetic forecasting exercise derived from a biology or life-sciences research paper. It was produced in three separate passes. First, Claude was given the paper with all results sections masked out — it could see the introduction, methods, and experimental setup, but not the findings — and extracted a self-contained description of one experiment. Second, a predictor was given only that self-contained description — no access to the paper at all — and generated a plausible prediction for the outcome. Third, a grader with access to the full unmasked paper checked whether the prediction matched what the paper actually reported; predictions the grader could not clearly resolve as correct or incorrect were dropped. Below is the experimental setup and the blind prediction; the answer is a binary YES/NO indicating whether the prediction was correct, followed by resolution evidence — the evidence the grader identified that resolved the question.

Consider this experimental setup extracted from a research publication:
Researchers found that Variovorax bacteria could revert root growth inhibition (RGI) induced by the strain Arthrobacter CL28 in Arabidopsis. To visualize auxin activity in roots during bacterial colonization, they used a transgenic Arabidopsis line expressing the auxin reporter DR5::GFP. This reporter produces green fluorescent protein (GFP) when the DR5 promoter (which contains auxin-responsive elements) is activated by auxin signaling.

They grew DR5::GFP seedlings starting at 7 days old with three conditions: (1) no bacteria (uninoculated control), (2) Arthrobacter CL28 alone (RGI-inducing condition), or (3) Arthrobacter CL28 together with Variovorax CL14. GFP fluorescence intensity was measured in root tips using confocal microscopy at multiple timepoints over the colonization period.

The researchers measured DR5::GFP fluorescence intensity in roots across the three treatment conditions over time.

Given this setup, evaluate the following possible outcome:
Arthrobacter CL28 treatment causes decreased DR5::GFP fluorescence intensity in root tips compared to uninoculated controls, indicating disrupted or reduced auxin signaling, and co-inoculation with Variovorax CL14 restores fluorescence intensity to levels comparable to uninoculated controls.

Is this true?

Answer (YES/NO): NO